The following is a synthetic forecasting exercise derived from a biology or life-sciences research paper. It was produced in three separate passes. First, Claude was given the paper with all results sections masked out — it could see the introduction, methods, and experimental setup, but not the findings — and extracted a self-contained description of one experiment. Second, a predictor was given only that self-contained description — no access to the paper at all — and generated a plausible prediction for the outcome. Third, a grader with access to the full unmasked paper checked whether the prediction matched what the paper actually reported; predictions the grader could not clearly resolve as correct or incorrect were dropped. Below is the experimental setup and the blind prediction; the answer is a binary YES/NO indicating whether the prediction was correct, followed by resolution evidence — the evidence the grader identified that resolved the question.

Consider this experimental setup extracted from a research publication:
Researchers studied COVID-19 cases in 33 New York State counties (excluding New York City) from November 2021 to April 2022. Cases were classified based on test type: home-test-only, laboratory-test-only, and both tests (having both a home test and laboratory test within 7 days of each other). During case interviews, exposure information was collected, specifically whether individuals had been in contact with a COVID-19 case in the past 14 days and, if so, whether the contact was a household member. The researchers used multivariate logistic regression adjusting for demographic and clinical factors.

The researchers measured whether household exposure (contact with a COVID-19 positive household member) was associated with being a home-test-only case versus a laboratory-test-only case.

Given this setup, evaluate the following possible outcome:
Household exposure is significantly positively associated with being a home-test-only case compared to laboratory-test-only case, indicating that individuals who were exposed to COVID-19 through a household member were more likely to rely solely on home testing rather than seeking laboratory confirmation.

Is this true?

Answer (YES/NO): YES